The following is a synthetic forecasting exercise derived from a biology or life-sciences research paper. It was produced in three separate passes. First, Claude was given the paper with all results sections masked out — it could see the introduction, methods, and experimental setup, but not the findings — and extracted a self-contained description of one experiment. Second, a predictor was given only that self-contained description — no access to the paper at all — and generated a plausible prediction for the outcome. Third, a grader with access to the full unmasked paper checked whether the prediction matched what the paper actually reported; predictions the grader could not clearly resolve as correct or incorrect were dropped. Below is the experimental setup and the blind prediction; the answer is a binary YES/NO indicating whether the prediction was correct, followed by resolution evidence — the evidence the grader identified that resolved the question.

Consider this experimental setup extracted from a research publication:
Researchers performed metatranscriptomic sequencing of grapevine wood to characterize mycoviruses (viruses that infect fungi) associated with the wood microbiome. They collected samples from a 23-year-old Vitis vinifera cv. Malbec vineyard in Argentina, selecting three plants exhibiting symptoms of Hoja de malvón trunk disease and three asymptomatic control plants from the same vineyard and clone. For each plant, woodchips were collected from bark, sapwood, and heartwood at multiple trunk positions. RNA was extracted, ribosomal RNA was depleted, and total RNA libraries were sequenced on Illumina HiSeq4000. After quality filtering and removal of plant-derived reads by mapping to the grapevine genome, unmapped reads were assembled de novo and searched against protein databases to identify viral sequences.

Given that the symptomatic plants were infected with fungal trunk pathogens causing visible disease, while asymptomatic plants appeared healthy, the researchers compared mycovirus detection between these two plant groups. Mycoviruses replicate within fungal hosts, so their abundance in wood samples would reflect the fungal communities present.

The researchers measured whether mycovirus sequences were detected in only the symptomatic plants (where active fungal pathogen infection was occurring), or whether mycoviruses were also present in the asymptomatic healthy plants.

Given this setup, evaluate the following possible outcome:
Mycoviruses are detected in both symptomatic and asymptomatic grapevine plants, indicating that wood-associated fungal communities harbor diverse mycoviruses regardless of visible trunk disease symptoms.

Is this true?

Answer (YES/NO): YES